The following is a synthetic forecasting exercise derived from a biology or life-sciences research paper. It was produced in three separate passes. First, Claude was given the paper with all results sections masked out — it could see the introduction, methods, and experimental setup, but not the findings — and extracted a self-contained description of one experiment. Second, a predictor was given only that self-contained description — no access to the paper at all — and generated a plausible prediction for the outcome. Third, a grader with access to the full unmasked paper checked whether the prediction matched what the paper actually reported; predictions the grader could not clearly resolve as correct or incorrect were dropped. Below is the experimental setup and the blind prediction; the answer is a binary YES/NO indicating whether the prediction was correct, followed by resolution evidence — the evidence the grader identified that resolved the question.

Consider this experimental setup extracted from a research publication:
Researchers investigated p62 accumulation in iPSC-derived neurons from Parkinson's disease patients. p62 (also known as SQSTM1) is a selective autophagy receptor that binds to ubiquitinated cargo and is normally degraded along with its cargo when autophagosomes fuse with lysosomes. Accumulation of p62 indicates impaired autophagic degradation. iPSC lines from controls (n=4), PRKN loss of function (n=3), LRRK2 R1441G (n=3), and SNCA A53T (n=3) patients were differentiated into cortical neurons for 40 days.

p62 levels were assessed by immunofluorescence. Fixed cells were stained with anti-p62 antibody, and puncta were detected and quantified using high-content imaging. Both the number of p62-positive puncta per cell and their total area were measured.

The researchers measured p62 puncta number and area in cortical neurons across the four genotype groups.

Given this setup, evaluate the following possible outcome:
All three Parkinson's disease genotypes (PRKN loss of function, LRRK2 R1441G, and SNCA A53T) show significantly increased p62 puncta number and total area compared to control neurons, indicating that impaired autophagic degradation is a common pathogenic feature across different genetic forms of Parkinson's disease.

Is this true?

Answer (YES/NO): NO